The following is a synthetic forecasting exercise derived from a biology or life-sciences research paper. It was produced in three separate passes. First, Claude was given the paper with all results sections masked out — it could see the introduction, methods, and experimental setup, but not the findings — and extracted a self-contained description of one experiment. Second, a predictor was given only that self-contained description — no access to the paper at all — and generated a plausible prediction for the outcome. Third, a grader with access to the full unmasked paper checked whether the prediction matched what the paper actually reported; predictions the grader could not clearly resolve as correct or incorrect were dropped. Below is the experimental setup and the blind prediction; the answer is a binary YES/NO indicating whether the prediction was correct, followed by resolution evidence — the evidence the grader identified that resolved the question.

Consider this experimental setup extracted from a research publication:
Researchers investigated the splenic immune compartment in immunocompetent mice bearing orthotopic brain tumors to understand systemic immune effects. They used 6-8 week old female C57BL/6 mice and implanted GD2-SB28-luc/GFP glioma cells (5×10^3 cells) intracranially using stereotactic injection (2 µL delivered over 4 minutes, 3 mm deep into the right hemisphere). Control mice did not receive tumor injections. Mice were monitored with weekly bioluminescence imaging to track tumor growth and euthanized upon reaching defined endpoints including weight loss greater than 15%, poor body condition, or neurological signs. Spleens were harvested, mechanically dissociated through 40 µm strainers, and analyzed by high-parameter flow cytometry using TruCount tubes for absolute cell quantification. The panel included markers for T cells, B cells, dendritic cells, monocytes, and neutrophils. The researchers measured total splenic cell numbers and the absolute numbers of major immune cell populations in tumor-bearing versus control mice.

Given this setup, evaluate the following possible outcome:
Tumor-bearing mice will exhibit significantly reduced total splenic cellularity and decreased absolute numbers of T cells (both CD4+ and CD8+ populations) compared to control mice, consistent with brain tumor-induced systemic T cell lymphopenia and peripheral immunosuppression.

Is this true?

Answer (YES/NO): NO